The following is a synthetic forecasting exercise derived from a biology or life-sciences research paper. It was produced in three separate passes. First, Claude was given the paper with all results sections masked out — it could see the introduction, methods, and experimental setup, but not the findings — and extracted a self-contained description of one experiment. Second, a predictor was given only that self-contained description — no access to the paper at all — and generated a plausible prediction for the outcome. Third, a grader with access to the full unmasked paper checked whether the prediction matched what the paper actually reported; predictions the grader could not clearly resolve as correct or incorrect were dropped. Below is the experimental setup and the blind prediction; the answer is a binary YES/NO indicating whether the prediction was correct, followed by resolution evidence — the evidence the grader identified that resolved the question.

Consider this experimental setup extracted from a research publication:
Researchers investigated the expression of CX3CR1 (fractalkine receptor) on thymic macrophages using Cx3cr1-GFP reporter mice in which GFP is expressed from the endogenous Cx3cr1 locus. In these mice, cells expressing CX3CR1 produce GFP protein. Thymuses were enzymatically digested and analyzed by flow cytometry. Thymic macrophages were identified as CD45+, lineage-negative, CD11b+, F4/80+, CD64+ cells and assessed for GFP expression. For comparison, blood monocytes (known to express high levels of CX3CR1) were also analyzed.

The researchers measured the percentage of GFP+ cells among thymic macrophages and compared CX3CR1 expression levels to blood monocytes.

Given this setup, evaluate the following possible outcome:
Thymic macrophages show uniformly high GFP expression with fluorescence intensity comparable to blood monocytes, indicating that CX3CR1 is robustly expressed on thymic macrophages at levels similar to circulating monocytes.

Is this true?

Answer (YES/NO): NO